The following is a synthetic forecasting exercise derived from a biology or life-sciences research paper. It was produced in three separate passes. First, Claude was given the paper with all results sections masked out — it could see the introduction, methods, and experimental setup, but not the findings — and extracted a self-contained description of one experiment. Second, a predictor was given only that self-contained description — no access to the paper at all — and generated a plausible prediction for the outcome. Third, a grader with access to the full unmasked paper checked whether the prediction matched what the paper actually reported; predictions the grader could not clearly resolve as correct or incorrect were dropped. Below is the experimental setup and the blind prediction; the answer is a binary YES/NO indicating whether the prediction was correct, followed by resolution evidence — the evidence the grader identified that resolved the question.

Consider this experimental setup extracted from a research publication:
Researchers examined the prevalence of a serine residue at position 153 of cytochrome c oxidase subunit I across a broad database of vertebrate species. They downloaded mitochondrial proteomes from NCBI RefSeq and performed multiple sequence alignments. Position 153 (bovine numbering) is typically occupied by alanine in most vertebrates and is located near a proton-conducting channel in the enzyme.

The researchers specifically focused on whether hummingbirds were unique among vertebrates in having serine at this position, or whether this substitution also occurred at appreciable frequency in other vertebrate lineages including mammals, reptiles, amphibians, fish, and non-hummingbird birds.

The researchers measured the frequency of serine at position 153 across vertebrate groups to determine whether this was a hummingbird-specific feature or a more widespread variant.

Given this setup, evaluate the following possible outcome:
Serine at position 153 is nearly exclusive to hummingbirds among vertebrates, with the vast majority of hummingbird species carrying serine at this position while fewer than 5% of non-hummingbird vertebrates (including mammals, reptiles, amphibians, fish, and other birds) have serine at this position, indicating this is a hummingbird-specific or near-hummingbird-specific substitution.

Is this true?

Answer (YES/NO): YES